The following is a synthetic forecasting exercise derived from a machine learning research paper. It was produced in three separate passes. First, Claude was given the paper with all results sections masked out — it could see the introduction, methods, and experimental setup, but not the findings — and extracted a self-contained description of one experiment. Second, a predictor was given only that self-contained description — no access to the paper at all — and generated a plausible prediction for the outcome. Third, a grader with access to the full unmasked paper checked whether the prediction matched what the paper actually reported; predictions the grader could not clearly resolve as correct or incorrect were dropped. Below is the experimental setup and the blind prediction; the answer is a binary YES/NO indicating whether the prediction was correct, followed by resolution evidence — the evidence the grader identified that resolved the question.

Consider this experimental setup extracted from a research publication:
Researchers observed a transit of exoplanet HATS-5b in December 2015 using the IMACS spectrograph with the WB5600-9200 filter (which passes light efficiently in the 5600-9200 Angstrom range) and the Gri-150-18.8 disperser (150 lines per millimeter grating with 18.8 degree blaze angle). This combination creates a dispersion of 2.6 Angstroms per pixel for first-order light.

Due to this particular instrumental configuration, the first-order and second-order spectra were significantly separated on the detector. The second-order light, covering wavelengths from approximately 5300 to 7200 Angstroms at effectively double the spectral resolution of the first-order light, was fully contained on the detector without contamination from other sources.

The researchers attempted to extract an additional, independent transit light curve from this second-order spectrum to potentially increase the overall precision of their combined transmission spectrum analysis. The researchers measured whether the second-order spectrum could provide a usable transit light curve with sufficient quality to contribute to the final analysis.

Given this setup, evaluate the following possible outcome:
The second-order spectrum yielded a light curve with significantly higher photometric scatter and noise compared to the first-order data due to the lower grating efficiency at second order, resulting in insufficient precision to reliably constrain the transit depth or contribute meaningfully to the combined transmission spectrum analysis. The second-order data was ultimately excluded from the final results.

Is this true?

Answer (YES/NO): NO